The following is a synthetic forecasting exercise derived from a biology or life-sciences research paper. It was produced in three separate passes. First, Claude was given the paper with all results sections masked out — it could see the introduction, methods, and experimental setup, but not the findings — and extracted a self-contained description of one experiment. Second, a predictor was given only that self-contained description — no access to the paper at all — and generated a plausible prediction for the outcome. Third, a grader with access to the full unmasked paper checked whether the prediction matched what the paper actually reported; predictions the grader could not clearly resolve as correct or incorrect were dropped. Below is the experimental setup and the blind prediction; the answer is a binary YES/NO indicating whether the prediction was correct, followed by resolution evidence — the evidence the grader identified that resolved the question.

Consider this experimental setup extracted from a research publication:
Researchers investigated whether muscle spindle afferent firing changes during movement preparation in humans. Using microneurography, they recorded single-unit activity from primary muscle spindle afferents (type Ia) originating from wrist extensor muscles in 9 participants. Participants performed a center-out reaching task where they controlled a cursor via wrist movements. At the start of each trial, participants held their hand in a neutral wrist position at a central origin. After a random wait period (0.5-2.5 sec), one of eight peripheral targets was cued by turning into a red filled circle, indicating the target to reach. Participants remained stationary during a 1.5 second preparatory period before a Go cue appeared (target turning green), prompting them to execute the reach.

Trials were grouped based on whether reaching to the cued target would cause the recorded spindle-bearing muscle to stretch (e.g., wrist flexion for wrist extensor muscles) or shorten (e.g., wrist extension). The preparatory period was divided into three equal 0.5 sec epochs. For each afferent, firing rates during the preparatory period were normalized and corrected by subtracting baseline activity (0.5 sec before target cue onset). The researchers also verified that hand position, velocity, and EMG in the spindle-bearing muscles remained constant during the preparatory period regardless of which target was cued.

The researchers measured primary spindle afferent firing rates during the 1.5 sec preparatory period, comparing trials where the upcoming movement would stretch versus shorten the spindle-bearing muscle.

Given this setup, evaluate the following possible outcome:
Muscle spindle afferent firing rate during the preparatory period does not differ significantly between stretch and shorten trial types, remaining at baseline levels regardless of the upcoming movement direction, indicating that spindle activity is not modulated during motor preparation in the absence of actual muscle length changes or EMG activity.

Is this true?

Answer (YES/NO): NO